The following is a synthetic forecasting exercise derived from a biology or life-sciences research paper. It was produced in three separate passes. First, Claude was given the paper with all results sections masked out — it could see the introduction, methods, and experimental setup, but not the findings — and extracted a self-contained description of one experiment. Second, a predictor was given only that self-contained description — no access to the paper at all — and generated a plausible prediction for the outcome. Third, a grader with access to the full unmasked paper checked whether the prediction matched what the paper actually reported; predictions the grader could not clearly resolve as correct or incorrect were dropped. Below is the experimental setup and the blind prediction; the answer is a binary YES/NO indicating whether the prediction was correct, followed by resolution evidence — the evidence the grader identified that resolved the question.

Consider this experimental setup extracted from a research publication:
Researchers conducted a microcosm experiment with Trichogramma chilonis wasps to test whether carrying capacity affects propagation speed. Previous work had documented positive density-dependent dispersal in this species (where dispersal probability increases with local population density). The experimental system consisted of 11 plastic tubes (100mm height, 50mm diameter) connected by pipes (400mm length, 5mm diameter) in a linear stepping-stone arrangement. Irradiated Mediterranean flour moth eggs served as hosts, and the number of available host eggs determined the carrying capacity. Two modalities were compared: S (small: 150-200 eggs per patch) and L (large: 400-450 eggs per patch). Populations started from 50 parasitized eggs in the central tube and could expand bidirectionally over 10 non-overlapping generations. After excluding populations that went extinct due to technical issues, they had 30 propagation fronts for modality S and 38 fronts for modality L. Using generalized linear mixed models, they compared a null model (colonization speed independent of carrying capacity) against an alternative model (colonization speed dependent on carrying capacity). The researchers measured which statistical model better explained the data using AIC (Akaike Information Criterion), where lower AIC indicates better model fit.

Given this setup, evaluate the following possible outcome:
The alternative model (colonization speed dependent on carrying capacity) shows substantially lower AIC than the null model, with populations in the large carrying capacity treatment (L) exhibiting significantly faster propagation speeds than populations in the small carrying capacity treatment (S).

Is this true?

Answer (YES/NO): NO